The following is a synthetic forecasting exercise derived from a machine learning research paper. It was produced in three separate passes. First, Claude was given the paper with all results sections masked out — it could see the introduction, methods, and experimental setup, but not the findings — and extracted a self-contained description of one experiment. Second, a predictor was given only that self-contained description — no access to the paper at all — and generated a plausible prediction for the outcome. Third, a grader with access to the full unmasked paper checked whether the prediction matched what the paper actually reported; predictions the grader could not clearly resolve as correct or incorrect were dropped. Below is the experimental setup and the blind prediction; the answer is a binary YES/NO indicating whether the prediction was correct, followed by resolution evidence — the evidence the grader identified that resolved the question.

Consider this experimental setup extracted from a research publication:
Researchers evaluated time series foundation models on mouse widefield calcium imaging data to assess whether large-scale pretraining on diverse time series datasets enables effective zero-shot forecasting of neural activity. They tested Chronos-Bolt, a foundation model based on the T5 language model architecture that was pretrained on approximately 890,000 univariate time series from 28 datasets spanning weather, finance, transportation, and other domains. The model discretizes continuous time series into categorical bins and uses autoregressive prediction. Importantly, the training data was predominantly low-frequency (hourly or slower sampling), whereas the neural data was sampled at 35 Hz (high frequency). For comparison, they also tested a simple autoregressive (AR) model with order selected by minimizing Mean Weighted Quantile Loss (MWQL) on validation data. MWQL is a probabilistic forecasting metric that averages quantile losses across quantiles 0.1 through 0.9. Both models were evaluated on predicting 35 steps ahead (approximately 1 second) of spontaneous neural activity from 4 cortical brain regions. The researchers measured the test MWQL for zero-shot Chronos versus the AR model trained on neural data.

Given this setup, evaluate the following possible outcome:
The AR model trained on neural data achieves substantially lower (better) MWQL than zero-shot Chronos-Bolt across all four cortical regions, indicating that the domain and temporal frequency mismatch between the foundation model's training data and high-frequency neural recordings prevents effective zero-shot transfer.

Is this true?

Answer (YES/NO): YES